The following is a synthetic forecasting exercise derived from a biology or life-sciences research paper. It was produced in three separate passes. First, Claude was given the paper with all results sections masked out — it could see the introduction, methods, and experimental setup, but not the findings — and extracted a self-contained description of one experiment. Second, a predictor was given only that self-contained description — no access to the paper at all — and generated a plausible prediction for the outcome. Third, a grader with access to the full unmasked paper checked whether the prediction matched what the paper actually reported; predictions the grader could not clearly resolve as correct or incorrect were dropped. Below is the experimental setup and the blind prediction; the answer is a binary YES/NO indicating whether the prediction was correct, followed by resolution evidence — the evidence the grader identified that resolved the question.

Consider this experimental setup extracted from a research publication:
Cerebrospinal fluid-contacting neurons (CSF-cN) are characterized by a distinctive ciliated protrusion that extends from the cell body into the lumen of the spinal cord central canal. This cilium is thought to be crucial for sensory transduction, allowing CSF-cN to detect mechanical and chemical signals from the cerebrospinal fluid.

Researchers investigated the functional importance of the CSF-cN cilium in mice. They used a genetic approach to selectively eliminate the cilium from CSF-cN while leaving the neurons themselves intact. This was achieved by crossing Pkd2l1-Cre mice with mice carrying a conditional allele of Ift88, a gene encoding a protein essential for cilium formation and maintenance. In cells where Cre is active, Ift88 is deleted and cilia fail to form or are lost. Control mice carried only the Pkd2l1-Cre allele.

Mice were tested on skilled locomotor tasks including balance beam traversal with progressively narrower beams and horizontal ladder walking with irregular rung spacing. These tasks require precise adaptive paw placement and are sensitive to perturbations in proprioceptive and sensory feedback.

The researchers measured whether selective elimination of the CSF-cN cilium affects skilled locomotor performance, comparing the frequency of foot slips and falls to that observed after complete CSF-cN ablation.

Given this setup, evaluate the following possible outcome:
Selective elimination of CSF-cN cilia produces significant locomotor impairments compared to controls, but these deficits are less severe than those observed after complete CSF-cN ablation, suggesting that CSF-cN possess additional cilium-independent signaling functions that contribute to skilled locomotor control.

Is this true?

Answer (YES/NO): NO